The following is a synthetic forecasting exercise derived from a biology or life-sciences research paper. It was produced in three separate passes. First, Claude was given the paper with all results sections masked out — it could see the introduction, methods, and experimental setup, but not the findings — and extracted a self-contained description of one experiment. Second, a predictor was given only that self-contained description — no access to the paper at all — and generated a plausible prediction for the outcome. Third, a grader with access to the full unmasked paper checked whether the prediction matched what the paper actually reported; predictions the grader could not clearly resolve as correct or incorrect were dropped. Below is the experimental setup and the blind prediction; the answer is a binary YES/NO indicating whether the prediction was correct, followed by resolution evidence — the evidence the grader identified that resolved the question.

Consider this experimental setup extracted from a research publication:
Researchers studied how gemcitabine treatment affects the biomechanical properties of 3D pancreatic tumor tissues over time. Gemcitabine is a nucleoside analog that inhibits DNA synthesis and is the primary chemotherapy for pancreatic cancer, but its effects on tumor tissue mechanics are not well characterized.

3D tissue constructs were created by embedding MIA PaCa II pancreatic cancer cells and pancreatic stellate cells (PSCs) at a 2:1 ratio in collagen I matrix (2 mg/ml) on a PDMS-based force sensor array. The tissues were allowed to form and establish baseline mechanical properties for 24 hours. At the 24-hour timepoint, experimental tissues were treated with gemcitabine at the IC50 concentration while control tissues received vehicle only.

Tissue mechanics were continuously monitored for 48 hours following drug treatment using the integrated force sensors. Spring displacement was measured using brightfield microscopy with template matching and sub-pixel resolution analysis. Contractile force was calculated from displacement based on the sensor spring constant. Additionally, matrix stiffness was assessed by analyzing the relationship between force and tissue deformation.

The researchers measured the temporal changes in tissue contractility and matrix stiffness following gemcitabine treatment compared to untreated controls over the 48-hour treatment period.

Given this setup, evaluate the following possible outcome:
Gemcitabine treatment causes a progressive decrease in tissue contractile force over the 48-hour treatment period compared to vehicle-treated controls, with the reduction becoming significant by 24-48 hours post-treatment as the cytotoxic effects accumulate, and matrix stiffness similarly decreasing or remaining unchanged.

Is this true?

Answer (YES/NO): NO